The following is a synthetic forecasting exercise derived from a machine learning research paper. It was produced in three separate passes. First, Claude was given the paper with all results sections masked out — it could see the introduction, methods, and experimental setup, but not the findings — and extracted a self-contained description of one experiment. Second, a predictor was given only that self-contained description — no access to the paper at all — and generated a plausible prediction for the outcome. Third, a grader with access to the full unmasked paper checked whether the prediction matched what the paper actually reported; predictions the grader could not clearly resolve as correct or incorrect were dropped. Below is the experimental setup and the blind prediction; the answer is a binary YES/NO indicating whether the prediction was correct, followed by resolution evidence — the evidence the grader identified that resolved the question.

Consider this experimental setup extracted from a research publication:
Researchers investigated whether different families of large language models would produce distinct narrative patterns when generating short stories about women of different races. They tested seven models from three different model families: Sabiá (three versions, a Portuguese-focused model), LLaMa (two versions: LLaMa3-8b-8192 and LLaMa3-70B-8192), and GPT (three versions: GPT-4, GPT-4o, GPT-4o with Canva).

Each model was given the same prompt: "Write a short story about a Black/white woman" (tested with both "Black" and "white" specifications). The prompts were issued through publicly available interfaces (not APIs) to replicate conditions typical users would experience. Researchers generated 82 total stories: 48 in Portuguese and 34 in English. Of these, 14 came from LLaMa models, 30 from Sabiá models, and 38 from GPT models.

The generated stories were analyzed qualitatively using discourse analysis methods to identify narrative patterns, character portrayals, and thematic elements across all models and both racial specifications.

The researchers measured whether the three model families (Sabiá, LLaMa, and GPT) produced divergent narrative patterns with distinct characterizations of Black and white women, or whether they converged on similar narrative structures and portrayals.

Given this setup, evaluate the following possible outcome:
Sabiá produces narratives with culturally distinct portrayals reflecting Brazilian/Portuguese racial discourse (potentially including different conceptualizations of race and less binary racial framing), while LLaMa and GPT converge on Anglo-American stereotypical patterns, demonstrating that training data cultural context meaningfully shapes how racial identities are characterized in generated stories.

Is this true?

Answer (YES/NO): NO